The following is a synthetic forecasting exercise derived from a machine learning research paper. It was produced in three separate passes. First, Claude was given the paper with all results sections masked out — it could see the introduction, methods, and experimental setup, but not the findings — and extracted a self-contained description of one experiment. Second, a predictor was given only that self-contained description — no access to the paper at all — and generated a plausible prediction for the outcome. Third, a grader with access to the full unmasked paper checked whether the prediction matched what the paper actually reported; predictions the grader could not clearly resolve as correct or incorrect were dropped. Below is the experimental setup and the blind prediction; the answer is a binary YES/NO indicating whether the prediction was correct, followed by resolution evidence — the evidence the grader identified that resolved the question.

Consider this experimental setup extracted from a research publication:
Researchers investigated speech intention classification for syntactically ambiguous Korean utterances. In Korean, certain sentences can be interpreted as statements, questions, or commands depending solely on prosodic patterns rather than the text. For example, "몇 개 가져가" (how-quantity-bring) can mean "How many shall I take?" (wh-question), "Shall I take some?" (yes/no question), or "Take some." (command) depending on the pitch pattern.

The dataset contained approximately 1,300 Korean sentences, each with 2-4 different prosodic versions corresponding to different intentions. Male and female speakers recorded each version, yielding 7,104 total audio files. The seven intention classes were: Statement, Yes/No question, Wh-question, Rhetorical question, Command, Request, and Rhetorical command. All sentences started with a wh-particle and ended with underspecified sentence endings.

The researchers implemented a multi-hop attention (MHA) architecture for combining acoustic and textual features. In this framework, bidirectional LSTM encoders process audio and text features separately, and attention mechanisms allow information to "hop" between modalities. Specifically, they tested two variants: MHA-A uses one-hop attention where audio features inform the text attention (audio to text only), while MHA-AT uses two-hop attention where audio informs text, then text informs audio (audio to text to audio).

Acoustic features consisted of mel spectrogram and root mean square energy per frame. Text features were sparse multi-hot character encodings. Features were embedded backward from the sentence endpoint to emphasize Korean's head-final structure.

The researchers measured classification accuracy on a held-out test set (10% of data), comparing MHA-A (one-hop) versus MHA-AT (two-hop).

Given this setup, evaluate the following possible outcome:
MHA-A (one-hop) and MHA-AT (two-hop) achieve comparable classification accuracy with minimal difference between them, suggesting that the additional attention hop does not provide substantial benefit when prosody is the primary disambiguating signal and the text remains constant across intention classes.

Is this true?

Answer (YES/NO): NO